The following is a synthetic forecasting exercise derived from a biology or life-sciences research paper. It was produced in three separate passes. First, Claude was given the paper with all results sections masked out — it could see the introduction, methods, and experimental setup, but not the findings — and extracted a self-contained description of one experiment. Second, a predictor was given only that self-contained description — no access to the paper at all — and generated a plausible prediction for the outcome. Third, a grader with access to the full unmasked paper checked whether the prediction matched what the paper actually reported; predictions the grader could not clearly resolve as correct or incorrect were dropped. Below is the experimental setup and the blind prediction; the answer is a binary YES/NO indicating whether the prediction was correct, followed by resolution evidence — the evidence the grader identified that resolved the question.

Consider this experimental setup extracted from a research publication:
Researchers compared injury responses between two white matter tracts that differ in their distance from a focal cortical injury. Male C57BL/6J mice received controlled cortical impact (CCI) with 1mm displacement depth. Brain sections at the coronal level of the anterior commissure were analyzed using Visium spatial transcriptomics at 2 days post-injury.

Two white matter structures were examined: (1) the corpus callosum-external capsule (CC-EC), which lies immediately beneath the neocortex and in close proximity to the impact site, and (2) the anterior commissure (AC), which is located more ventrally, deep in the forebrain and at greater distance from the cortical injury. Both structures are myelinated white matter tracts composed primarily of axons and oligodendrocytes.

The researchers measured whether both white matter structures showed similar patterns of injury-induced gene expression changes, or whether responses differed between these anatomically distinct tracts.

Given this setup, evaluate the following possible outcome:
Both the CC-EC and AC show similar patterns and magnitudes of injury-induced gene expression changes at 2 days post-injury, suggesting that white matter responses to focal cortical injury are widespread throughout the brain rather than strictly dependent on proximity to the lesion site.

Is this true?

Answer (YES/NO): NO